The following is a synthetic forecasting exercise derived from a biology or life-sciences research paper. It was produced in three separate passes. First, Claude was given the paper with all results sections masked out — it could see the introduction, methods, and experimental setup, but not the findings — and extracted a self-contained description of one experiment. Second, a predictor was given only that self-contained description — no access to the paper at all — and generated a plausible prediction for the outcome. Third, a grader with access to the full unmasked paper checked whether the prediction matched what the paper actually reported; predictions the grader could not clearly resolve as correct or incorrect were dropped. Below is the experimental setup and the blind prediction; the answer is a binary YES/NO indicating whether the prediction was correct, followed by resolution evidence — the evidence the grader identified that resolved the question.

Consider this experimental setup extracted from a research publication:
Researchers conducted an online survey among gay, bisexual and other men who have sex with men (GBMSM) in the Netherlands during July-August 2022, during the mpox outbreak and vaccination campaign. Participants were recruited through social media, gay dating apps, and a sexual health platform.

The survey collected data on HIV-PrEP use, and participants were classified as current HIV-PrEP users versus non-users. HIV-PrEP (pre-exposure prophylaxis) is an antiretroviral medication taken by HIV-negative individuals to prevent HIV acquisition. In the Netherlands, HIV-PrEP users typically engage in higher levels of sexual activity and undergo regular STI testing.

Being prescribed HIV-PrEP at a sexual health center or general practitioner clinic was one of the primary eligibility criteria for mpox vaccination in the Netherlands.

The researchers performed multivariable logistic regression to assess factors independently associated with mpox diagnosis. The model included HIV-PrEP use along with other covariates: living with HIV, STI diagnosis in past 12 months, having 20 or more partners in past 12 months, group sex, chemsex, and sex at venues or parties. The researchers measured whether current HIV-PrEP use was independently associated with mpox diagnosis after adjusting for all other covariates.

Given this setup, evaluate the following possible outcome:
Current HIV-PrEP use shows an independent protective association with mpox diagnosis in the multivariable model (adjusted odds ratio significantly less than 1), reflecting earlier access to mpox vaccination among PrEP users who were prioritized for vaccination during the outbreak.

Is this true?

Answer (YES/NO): NO